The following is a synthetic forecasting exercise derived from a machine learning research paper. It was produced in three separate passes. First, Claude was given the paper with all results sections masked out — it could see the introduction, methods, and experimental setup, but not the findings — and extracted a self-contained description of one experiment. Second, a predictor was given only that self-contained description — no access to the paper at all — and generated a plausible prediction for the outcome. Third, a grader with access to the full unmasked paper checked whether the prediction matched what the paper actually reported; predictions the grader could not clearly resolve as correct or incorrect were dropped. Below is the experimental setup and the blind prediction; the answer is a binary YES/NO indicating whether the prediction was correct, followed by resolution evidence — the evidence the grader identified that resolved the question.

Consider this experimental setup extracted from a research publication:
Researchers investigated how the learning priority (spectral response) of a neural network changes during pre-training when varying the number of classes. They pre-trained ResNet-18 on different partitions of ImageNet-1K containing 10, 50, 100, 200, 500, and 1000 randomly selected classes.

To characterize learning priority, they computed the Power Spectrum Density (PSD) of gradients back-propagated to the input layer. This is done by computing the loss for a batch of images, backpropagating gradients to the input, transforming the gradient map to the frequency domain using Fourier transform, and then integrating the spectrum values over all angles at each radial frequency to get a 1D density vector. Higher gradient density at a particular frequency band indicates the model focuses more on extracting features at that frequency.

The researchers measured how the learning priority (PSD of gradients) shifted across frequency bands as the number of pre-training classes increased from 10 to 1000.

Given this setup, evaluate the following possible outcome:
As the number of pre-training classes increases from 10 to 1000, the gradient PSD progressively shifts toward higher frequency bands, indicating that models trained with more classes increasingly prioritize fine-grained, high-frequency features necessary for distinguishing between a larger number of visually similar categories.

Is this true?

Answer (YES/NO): YES